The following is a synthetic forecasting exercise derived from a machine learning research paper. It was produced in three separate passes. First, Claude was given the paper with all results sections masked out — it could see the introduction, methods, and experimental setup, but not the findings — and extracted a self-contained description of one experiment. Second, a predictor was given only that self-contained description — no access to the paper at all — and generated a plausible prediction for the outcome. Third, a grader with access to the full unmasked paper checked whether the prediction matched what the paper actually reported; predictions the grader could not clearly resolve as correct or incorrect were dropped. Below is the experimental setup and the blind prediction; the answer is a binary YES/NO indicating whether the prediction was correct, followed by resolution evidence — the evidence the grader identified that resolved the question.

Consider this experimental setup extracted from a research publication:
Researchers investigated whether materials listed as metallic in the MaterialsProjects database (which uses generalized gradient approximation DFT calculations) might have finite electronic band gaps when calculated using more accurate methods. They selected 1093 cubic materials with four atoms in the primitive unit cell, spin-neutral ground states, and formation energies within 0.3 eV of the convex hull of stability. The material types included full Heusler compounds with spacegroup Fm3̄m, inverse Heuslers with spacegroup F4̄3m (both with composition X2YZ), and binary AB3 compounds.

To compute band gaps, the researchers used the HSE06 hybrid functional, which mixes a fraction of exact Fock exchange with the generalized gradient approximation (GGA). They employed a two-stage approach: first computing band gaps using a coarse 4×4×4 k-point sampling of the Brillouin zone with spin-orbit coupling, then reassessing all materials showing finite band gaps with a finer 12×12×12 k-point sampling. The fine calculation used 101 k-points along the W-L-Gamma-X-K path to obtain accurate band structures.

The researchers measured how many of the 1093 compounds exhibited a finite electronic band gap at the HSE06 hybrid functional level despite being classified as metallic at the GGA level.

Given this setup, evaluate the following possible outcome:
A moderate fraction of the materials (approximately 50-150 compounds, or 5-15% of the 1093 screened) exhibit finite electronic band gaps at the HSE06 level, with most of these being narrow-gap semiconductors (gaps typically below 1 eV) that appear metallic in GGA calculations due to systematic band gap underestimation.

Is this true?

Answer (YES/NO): NO